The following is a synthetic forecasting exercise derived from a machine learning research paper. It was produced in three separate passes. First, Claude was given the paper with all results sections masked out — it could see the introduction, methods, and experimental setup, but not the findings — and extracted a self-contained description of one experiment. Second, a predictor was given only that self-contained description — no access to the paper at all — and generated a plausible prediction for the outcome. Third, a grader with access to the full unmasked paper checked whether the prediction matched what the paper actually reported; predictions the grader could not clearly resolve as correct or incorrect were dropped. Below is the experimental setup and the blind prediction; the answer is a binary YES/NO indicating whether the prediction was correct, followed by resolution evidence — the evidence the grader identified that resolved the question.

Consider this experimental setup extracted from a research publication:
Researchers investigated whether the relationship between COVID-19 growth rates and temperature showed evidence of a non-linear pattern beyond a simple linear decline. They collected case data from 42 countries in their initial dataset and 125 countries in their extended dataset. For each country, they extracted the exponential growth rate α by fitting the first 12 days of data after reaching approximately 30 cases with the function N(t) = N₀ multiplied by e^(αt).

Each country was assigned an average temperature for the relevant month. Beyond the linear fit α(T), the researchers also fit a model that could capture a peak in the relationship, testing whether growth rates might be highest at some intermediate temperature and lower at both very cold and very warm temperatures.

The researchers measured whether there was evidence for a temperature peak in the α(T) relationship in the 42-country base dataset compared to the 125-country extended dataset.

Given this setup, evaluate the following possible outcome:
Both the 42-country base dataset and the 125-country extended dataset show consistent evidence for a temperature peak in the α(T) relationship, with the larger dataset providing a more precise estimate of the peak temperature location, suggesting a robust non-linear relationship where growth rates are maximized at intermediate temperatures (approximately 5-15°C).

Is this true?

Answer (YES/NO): NO